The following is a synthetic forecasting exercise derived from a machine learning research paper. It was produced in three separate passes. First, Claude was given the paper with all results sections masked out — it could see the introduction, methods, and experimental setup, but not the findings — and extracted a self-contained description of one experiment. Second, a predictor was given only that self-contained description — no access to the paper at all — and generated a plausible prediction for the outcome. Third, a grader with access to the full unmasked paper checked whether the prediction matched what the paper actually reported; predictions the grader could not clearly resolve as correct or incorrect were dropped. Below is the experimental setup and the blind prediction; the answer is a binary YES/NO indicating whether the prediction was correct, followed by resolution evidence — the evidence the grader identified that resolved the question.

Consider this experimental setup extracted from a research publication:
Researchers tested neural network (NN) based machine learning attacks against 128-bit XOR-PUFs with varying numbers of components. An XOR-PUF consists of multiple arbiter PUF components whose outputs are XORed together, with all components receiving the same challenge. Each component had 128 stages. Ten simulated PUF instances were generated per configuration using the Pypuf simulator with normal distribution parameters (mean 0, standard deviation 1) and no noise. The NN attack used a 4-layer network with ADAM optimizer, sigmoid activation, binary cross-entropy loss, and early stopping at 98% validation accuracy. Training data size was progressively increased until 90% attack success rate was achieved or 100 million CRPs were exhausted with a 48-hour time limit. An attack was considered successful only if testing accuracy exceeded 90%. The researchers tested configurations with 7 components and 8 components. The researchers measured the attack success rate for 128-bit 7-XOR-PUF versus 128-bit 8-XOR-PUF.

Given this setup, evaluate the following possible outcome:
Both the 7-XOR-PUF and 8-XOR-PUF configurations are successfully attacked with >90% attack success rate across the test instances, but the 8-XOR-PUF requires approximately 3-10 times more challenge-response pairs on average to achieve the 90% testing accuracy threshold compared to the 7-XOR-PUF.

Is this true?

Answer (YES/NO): NO